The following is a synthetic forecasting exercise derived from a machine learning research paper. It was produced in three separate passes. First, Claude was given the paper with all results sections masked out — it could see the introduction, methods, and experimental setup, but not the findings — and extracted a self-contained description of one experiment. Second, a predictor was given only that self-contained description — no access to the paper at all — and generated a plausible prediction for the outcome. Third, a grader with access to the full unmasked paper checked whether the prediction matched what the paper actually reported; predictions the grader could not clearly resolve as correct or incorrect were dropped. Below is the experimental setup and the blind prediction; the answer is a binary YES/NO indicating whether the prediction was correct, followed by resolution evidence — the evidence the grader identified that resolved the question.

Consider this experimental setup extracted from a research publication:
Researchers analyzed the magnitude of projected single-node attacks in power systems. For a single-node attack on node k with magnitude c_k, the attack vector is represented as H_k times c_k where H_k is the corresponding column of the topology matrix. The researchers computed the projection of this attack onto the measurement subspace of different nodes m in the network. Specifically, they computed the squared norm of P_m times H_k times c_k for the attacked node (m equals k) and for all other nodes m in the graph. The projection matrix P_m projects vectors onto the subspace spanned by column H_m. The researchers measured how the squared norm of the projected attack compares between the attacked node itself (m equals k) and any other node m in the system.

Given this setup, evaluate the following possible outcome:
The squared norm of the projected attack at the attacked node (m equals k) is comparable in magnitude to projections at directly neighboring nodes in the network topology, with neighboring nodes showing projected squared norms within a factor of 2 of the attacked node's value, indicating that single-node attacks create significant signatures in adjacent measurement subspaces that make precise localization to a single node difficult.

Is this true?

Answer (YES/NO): NO